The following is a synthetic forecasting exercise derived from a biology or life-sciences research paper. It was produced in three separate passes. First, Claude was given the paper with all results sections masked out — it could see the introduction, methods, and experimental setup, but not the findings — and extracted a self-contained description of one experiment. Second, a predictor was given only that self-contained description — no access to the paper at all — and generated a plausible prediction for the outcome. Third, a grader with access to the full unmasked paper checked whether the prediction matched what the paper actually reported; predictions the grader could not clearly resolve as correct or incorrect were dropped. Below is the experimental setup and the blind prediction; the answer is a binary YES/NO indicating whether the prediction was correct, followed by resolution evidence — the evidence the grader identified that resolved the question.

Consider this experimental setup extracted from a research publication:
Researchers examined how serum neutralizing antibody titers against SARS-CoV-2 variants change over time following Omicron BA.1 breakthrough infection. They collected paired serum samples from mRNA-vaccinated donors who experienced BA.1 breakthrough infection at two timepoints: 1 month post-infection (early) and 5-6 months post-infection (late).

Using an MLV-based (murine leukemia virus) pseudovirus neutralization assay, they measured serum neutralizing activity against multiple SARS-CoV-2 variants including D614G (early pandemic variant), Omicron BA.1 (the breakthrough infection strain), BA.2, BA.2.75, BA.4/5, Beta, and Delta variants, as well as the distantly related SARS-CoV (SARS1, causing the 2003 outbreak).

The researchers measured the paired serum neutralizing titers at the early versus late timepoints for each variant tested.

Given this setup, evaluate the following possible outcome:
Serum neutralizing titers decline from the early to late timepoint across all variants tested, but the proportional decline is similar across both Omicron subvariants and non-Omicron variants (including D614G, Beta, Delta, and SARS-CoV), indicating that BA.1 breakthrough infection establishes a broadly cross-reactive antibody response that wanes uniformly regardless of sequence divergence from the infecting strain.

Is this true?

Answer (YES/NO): NO